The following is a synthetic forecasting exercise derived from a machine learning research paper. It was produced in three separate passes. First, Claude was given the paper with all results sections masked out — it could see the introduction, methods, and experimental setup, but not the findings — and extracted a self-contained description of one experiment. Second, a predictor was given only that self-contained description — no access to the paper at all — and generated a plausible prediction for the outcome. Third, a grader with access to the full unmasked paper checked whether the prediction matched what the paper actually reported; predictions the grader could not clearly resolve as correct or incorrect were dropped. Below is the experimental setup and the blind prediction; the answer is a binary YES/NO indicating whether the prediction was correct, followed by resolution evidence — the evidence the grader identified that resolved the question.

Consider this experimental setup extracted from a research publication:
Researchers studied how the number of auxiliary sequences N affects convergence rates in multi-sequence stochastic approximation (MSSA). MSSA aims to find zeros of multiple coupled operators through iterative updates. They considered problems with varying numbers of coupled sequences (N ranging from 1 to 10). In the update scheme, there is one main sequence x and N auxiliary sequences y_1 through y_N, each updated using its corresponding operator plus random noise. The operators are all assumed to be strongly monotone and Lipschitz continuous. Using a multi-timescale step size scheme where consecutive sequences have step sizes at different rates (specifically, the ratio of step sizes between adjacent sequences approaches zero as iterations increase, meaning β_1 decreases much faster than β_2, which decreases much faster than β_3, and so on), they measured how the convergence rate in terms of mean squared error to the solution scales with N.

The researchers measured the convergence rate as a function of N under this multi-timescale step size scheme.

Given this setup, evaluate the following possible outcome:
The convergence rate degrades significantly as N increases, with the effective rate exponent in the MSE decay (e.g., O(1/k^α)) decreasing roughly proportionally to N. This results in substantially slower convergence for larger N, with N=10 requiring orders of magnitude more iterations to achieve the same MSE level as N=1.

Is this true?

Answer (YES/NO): NO